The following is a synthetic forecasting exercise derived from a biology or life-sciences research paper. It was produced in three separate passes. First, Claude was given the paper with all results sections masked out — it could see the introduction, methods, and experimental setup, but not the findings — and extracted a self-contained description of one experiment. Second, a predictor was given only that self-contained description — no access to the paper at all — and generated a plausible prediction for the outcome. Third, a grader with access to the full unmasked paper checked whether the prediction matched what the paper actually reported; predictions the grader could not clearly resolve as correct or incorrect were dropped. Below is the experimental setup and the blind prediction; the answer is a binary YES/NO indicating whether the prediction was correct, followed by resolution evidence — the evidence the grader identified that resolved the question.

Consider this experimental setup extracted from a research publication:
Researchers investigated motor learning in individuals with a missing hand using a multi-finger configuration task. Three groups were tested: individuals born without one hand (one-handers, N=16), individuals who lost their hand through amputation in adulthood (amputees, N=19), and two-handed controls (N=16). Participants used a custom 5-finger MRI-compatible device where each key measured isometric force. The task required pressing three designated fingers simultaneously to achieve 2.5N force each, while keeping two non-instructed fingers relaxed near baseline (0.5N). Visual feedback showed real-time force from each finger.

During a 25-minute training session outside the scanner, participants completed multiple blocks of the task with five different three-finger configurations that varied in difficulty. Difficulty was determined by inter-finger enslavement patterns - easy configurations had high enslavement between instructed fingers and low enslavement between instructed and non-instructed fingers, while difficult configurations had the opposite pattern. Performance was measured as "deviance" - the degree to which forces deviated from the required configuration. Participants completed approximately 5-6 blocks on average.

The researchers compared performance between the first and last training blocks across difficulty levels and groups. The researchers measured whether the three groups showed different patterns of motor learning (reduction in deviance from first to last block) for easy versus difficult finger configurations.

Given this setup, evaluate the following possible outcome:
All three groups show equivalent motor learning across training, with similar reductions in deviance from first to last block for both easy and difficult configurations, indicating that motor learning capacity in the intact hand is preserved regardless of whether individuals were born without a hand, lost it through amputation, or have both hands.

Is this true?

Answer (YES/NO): NO